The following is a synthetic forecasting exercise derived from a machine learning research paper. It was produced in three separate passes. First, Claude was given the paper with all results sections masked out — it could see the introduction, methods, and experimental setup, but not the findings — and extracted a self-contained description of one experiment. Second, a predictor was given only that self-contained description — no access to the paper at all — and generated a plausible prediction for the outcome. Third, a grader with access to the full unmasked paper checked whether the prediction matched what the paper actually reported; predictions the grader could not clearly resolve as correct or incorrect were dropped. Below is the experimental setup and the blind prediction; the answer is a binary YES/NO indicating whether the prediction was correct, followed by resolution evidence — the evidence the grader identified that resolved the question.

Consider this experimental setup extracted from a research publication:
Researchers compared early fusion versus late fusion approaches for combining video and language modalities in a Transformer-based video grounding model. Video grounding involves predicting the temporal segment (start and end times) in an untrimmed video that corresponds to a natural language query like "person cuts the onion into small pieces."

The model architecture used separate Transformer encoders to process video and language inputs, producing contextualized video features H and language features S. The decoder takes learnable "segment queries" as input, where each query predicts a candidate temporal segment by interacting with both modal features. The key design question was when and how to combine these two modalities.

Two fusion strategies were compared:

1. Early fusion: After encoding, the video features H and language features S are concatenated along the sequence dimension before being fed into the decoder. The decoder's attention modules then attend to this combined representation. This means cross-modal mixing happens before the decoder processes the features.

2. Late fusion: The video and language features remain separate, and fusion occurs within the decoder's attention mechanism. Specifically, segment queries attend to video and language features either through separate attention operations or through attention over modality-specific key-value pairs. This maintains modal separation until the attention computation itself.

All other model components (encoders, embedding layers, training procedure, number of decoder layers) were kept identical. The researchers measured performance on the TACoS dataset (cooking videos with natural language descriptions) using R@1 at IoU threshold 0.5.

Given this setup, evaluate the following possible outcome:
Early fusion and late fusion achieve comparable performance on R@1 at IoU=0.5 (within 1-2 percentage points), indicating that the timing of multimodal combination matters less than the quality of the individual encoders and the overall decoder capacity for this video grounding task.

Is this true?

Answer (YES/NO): NO